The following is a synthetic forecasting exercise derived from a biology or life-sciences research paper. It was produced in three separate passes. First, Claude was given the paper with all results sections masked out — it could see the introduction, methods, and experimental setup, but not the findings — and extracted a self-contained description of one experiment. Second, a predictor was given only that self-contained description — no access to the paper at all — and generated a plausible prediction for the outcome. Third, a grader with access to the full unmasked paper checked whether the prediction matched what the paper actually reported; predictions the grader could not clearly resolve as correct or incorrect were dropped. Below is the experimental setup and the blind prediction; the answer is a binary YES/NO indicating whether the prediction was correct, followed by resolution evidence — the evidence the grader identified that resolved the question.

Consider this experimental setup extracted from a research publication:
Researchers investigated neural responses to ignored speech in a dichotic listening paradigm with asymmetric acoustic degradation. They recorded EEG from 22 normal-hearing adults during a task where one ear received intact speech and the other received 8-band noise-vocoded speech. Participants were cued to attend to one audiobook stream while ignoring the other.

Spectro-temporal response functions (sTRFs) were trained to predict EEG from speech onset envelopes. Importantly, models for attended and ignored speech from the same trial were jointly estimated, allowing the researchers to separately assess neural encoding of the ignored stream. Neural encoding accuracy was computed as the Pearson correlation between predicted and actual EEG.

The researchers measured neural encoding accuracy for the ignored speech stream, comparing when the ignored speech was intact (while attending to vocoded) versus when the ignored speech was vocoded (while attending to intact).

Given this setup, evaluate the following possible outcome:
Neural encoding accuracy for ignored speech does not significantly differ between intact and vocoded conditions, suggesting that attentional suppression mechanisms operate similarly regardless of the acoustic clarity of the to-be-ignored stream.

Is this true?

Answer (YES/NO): YES